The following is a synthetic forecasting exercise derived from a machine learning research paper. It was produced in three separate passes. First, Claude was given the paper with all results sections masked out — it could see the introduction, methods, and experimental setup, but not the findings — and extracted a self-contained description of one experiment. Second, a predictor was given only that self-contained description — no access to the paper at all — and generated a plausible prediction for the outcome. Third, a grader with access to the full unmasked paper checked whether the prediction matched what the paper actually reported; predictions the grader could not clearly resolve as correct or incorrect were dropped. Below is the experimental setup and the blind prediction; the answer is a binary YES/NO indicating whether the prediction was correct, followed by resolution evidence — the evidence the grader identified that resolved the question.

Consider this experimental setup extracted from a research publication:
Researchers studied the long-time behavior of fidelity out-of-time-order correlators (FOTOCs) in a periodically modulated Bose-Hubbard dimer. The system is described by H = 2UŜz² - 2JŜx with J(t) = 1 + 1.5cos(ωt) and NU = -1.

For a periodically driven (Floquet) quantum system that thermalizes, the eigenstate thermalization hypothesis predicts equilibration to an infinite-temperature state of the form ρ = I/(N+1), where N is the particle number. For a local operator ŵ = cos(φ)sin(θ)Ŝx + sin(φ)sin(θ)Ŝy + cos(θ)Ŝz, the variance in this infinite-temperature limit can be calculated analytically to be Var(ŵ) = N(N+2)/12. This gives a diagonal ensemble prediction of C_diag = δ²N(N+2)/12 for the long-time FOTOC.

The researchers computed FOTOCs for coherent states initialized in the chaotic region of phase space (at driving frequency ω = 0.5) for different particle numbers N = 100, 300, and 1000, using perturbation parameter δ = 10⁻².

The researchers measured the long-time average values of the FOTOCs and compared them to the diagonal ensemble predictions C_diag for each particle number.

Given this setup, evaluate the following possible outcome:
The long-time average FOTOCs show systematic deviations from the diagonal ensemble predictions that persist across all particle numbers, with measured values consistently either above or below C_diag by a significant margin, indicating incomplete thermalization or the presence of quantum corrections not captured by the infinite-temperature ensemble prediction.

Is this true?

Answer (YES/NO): NO